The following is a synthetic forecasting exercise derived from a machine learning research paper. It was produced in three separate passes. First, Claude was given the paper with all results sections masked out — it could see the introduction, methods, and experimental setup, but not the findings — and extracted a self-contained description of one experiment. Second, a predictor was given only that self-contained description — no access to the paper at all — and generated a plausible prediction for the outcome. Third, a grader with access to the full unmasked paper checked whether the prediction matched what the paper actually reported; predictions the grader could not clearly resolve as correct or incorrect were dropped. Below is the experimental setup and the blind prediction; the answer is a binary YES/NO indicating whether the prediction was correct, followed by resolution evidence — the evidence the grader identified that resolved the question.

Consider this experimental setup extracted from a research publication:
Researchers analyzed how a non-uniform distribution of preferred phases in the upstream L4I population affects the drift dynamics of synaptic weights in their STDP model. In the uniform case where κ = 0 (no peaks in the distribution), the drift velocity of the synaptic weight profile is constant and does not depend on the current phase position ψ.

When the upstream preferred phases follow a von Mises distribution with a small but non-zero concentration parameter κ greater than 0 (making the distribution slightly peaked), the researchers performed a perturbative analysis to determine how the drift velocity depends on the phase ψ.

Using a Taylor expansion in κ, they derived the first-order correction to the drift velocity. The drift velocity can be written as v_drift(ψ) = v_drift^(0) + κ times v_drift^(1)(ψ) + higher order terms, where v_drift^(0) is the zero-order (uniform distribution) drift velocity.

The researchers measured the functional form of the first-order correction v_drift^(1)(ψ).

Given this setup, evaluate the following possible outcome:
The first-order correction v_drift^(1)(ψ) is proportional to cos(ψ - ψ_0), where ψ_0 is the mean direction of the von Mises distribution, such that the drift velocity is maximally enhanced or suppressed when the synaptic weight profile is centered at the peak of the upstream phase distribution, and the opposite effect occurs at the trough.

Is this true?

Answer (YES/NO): NO